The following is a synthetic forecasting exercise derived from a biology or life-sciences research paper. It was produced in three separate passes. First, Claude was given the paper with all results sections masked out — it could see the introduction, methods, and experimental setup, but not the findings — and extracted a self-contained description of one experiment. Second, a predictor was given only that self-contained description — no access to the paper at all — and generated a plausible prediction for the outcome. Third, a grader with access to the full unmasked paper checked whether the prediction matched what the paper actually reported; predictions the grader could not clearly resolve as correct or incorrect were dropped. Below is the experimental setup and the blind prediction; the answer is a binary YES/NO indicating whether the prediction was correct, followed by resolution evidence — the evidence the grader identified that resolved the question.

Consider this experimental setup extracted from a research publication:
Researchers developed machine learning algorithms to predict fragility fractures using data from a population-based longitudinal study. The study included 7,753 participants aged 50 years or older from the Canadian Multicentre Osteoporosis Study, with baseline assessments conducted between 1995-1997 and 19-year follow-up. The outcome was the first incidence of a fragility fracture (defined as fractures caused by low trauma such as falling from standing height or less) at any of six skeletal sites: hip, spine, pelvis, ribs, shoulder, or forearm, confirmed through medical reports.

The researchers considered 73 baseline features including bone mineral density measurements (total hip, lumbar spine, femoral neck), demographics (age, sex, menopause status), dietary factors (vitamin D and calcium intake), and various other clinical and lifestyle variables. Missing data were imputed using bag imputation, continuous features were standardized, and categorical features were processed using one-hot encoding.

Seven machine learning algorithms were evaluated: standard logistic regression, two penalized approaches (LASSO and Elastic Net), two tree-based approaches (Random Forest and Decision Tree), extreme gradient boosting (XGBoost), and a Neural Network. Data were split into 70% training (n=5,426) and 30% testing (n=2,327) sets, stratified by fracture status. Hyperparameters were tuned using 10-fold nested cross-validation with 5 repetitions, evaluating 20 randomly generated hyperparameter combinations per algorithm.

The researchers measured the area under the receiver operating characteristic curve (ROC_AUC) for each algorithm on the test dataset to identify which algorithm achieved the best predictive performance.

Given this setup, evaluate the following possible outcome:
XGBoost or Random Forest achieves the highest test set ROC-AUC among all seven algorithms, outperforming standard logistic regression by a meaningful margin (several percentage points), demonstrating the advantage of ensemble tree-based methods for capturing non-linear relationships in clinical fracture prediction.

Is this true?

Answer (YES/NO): NO